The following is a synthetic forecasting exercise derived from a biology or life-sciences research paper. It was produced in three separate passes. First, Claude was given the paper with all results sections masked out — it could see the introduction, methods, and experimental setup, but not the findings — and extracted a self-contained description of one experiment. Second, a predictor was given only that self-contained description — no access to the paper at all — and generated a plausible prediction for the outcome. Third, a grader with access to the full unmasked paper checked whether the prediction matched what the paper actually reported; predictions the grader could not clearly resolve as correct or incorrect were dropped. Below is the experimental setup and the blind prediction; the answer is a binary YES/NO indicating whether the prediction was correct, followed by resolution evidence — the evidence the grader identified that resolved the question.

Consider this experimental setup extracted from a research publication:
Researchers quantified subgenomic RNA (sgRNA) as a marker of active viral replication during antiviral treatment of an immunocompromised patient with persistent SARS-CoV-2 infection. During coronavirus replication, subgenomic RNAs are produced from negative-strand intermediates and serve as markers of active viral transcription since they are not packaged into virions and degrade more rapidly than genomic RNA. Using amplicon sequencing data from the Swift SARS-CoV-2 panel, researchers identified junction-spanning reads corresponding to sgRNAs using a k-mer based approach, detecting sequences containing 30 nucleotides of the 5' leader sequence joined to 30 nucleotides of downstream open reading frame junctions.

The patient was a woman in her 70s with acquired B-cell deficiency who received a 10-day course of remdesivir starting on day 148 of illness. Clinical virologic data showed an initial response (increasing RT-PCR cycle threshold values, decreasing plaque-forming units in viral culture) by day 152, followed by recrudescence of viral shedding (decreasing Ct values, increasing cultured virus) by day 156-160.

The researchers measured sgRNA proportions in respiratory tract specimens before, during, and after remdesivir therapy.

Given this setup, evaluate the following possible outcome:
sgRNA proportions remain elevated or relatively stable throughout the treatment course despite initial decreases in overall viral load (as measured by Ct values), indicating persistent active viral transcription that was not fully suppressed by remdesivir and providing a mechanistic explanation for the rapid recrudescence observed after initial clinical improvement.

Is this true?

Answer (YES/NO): NO